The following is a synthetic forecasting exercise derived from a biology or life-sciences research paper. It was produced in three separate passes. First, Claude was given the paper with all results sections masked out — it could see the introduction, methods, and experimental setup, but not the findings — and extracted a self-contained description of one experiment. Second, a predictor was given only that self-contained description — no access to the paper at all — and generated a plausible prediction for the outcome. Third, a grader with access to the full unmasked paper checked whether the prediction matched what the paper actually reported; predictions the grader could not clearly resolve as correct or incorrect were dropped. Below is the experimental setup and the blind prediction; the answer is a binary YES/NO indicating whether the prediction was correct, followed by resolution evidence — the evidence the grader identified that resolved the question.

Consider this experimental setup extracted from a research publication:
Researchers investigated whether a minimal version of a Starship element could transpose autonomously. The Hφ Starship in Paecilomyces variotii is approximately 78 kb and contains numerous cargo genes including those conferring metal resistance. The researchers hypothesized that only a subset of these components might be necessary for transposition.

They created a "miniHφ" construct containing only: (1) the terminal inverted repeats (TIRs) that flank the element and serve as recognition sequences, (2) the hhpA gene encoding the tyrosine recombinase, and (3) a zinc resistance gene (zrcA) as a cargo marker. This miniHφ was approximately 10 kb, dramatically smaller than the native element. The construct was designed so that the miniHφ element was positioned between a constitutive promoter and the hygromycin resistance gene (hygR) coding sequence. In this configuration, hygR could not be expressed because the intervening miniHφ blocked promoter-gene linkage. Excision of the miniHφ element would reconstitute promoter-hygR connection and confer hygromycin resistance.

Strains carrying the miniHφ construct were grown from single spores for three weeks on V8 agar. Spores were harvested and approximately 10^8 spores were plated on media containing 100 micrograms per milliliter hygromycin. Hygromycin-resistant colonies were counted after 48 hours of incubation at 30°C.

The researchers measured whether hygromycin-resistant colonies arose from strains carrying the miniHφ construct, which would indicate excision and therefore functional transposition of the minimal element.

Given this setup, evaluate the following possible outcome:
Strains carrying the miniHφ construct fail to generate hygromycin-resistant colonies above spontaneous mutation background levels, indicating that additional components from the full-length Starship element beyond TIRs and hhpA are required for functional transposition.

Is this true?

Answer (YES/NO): NO